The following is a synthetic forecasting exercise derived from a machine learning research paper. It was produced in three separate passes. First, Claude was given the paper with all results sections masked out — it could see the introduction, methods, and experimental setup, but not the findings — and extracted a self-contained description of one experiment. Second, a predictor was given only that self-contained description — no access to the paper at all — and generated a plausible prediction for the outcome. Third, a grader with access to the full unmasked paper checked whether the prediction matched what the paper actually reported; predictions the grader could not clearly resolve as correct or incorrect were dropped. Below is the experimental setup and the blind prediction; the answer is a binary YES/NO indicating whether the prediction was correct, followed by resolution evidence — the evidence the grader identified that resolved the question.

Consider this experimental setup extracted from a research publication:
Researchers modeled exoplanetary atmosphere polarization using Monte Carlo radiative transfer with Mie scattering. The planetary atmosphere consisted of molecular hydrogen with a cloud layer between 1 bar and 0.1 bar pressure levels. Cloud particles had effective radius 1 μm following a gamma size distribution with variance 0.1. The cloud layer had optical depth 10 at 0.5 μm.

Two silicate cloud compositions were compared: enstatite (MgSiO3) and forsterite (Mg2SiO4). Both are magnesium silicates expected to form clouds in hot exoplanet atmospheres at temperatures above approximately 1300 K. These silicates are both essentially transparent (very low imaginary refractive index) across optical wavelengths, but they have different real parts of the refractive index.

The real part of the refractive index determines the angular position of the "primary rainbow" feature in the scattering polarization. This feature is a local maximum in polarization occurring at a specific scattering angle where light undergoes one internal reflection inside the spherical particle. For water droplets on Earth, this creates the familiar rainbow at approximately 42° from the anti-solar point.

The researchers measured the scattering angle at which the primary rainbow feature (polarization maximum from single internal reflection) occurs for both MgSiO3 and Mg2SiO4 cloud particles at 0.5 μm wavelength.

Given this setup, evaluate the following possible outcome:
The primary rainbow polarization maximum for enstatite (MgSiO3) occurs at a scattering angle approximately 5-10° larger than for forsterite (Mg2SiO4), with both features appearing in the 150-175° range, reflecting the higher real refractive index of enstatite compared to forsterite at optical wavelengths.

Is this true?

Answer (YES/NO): NO